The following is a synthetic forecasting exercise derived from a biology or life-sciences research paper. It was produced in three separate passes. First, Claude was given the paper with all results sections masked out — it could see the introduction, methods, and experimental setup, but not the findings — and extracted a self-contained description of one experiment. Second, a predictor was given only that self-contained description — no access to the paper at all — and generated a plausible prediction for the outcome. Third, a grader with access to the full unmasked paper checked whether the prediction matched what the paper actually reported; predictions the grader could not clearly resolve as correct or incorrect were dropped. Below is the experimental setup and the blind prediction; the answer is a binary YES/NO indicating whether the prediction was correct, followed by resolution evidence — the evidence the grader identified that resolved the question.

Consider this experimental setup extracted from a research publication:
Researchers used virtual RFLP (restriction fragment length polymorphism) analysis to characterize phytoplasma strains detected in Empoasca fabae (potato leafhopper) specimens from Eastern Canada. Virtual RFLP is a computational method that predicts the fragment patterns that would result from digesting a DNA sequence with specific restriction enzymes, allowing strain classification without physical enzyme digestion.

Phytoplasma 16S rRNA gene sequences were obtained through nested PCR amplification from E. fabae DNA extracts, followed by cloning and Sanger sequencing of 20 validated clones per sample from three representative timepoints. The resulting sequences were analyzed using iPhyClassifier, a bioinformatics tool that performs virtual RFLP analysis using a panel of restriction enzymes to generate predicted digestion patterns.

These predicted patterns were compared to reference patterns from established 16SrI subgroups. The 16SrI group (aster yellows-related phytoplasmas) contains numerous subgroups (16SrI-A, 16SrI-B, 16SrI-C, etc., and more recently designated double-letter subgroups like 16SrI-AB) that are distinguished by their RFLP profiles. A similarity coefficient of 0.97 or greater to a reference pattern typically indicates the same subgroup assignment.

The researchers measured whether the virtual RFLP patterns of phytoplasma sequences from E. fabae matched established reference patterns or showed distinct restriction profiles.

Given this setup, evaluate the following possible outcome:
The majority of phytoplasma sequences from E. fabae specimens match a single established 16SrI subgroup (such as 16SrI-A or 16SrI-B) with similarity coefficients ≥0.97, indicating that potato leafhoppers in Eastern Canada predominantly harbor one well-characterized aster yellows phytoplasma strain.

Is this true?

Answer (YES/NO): NO